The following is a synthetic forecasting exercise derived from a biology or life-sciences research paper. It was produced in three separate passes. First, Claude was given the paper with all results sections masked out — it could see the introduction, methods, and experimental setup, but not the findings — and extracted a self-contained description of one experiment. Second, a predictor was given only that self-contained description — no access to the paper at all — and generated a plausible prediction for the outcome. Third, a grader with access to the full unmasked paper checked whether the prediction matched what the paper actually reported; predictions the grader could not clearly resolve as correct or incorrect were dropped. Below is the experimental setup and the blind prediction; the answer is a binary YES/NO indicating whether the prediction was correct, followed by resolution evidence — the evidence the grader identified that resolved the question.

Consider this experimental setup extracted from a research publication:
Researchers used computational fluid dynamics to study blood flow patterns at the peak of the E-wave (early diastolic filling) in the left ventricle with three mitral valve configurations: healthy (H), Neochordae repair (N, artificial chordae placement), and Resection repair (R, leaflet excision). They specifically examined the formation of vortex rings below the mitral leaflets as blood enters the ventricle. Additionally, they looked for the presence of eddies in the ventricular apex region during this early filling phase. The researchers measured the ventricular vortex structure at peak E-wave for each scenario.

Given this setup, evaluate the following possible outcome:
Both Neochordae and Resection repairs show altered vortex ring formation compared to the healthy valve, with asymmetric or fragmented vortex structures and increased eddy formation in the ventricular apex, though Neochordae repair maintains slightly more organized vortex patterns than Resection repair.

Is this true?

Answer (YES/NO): NO